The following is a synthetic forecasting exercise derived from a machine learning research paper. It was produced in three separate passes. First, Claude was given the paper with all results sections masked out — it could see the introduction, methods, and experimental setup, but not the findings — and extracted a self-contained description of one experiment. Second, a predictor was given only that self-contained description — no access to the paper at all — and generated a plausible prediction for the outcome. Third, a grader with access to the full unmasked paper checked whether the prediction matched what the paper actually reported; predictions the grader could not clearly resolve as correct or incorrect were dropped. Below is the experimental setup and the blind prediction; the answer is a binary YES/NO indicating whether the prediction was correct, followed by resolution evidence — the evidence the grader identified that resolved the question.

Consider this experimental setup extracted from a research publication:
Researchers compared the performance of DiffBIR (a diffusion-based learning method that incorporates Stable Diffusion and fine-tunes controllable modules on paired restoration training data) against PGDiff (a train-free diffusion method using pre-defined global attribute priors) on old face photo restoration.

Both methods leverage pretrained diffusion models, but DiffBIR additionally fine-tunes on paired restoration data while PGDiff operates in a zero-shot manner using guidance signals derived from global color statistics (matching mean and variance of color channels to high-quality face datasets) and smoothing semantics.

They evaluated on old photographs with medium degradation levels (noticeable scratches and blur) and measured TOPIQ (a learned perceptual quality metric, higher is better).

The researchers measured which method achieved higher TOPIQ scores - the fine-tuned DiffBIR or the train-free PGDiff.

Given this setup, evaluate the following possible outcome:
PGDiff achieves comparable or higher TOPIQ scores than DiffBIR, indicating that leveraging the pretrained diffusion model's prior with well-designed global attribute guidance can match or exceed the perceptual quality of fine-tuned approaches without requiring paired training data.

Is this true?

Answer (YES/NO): YES